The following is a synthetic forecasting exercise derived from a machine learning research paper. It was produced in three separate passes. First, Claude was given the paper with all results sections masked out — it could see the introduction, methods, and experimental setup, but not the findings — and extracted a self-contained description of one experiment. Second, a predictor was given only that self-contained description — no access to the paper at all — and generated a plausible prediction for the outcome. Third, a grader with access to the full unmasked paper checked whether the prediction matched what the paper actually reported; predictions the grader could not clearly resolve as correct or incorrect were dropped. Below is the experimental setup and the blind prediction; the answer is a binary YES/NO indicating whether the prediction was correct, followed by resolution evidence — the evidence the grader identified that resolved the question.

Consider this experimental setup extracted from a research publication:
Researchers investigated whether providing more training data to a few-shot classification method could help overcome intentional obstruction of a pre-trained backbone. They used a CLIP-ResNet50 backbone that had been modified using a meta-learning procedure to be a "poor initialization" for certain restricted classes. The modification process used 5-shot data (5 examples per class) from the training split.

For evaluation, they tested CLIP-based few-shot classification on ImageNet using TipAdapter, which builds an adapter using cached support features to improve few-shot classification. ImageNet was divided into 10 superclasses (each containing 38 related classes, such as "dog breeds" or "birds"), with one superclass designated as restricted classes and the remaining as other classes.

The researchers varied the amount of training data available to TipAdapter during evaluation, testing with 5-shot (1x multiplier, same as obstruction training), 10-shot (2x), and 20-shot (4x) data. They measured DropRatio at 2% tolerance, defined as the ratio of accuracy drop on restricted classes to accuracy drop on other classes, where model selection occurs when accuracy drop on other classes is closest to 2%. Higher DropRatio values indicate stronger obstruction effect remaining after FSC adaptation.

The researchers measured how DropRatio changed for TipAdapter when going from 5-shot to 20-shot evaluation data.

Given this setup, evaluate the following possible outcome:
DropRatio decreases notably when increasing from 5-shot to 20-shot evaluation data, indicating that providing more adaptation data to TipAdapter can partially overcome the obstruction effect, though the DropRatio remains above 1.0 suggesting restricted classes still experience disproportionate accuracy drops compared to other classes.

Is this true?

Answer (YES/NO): NO